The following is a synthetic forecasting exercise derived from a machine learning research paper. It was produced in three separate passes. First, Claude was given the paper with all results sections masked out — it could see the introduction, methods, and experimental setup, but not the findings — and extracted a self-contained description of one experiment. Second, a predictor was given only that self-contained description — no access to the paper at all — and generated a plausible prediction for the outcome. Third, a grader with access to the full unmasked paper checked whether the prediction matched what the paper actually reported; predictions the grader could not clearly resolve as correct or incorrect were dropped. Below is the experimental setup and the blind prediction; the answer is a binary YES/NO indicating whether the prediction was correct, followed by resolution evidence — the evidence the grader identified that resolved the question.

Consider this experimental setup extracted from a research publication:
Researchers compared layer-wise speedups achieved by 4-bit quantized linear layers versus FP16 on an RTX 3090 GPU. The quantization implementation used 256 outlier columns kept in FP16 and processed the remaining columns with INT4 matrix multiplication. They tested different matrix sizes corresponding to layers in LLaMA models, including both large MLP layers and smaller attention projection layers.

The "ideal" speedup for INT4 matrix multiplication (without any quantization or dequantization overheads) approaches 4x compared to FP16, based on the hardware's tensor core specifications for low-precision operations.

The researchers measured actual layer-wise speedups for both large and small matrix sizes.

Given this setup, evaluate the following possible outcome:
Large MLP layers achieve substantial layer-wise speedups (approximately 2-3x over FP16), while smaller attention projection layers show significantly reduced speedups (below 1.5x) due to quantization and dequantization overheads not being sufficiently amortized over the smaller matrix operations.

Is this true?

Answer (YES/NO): NO